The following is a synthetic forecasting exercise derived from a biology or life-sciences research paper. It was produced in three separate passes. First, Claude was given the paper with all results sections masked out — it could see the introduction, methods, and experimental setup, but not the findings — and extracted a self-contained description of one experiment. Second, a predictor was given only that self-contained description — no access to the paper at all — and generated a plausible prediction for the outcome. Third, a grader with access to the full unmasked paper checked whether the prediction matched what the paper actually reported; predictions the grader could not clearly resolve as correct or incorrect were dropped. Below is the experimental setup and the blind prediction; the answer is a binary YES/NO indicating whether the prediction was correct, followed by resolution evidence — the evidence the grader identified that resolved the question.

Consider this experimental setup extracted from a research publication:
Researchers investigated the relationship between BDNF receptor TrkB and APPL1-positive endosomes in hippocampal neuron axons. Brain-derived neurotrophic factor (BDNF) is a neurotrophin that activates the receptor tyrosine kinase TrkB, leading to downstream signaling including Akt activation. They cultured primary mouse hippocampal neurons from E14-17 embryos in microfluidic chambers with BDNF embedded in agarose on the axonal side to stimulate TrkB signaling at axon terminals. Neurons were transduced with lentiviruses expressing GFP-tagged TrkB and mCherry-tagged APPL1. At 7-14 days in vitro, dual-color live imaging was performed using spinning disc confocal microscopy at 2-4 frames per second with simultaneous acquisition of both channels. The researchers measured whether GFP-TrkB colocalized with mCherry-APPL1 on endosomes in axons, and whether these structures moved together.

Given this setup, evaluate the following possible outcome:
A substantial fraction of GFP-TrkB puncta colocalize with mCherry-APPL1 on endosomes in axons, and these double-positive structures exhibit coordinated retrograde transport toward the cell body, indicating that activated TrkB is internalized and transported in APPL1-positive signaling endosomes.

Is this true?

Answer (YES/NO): YES